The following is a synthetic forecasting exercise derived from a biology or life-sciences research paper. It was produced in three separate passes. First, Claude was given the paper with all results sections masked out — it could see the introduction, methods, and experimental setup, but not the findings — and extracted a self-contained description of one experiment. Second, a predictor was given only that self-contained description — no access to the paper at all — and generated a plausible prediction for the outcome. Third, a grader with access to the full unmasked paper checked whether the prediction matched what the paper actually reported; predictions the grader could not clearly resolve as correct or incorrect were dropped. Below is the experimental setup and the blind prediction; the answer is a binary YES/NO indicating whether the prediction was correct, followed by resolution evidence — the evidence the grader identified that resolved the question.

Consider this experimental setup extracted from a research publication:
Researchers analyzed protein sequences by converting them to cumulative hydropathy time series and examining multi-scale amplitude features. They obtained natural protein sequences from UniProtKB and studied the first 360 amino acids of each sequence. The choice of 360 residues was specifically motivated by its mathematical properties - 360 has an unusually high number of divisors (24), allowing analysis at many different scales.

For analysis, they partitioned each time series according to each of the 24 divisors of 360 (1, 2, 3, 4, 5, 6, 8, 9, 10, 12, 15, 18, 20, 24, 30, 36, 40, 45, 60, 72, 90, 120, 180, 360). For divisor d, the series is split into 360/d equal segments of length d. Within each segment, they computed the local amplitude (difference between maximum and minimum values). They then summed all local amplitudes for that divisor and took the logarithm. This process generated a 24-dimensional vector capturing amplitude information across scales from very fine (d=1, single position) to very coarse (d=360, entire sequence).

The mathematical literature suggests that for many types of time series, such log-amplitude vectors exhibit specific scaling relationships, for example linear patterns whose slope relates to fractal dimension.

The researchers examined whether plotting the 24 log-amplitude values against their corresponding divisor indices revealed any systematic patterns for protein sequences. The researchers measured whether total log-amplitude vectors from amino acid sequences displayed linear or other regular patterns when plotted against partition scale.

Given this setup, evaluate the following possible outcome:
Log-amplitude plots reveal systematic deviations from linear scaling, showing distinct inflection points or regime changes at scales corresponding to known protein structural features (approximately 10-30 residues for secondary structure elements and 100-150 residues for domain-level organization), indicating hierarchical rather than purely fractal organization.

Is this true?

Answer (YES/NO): NO